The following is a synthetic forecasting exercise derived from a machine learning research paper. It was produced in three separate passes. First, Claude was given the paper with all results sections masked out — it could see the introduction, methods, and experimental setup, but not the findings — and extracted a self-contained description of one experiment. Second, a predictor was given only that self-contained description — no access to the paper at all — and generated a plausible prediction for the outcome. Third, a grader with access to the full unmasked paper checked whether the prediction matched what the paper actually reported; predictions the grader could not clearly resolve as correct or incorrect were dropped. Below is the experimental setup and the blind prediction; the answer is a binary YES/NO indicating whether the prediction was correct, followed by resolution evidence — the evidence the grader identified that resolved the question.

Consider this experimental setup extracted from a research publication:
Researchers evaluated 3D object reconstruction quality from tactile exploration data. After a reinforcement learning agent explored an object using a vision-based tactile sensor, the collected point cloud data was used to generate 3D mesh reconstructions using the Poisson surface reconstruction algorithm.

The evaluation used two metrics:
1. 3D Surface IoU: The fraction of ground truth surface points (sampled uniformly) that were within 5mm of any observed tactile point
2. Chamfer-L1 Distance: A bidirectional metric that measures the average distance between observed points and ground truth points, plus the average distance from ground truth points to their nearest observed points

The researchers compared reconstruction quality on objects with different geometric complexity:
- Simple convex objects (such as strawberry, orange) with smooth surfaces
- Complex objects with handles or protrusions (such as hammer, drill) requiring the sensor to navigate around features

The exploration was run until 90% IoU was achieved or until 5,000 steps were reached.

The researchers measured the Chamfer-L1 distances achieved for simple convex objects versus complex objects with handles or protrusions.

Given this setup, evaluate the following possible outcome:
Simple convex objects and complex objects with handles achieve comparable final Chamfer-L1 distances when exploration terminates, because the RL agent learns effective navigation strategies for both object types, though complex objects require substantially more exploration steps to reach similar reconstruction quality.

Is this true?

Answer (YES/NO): NO